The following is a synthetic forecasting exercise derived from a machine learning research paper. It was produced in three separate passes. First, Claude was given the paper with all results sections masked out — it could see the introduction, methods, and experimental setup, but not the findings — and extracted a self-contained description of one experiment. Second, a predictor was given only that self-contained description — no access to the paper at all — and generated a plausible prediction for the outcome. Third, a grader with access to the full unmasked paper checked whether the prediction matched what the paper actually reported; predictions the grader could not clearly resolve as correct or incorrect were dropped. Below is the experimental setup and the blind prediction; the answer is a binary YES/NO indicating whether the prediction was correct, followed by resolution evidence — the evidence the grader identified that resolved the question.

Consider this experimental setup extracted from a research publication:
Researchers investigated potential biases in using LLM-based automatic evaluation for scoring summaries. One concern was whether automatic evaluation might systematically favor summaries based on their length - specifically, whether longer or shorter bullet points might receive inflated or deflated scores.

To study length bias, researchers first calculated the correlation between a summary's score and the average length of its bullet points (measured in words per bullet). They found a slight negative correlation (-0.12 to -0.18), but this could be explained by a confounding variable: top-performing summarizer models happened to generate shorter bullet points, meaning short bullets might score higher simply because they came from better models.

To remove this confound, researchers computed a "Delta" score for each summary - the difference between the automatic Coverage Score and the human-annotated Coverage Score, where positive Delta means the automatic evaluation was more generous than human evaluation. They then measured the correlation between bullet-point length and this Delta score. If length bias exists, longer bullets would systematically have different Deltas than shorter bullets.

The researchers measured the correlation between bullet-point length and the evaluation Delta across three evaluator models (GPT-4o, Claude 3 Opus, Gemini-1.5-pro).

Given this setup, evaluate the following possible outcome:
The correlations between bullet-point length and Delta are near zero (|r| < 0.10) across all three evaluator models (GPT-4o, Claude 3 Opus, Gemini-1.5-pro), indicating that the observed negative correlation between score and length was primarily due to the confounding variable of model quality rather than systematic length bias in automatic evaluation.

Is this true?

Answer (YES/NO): YES